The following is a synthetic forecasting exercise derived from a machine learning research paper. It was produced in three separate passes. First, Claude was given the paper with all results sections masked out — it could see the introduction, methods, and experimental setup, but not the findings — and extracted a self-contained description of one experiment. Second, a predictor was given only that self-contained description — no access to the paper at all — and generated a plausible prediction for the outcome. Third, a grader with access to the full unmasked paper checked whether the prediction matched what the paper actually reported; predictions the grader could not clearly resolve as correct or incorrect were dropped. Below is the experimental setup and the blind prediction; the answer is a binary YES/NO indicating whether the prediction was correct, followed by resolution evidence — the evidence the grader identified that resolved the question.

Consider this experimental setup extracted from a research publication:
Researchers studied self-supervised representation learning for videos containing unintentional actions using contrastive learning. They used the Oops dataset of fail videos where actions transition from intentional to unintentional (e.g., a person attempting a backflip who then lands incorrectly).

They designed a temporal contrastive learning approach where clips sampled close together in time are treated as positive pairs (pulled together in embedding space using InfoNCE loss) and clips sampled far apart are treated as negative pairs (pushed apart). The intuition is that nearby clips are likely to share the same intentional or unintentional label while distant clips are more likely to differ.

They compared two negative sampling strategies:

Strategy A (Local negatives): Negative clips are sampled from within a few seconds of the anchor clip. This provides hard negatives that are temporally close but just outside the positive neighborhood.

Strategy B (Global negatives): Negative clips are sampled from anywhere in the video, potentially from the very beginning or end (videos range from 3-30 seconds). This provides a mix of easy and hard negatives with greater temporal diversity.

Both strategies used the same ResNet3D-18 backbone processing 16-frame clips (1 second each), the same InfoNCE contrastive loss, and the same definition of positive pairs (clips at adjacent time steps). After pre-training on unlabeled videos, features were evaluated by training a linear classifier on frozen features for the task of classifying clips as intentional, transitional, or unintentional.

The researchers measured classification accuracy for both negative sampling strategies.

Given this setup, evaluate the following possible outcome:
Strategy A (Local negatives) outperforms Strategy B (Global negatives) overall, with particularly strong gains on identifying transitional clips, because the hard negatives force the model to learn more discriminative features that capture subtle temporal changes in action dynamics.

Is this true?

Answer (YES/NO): NO